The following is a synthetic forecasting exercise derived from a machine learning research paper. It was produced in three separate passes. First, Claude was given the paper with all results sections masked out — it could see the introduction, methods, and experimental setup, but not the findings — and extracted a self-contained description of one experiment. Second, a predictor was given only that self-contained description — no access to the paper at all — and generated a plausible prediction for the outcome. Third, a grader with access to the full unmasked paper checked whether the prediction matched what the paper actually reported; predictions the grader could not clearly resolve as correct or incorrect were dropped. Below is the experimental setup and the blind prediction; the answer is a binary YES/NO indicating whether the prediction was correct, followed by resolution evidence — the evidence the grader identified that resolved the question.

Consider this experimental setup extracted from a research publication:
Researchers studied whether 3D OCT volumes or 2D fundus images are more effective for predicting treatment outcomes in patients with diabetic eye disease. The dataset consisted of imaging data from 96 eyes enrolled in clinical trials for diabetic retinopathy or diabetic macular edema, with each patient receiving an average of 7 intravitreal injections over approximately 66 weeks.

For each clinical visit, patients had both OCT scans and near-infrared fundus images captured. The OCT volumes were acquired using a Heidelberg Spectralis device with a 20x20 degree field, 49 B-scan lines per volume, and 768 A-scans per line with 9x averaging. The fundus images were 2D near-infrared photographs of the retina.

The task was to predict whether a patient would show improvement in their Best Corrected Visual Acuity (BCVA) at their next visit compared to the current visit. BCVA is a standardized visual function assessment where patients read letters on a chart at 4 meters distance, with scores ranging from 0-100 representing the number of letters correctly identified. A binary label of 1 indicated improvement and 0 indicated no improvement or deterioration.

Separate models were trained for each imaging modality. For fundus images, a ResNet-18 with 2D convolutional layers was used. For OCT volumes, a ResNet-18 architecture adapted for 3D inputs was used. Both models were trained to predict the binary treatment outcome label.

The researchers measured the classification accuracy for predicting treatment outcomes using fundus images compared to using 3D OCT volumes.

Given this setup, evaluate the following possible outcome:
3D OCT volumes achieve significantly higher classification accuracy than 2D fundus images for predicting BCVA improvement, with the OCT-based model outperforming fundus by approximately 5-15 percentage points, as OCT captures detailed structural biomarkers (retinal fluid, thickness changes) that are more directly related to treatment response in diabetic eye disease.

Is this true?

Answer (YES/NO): NO